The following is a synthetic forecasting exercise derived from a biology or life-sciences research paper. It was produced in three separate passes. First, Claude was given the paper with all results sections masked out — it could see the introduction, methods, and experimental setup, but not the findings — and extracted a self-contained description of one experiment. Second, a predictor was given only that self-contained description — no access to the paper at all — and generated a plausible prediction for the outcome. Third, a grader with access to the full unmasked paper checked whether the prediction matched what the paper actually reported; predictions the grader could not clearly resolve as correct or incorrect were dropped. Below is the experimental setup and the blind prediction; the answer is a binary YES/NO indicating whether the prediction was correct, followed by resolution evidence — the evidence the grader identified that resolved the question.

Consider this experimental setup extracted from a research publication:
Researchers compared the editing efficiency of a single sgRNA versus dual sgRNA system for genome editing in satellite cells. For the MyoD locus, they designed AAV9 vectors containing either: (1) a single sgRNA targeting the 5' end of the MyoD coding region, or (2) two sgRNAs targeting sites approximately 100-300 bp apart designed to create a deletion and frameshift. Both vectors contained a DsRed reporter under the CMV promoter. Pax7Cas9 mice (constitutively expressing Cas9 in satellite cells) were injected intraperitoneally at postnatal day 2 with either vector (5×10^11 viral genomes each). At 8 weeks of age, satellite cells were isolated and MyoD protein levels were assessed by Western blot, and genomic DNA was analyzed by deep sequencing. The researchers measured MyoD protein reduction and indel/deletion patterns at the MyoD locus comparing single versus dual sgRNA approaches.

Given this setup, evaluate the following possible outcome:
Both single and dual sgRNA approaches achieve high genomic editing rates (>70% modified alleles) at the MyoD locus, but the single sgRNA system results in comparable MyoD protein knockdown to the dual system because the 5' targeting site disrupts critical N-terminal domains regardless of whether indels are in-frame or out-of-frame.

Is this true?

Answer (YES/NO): YES